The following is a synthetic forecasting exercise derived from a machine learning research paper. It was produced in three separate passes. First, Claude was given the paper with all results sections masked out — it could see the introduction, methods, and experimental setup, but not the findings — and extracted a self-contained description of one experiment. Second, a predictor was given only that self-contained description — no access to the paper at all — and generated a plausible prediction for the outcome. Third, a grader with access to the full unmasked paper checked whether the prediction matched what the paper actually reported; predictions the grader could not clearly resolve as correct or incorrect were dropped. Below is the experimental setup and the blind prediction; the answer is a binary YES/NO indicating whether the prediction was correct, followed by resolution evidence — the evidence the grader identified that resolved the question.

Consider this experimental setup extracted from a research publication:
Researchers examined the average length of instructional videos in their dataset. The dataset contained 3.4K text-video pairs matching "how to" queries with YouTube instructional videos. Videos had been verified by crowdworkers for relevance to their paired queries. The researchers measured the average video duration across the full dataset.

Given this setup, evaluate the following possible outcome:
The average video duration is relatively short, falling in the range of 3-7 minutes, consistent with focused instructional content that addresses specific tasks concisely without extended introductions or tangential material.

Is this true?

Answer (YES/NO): YES